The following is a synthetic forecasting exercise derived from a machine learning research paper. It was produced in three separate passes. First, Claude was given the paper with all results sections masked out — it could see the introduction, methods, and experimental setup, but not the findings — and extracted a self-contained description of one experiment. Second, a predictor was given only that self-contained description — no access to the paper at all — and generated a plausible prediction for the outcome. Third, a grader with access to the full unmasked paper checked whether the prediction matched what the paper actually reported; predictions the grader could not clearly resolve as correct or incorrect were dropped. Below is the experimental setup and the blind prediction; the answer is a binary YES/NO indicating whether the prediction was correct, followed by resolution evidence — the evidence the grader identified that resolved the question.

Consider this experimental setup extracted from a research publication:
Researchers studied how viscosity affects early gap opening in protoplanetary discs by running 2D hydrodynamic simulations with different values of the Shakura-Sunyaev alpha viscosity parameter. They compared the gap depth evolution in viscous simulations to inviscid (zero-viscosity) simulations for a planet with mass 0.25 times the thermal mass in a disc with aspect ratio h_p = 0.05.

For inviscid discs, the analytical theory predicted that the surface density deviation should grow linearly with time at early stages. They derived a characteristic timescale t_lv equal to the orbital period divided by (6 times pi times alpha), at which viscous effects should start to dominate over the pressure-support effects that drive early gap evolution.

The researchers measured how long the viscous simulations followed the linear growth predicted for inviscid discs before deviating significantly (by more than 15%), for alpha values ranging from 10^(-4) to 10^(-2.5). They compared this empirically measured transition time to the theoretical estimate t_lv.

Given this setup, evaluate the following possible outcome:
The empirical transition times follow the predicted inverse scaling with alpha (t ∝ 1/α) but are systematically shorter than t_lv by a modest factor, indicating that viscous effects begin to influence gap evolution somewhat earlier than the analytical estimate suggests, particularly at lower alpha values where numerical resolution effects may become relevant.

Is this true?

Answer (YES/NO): NO